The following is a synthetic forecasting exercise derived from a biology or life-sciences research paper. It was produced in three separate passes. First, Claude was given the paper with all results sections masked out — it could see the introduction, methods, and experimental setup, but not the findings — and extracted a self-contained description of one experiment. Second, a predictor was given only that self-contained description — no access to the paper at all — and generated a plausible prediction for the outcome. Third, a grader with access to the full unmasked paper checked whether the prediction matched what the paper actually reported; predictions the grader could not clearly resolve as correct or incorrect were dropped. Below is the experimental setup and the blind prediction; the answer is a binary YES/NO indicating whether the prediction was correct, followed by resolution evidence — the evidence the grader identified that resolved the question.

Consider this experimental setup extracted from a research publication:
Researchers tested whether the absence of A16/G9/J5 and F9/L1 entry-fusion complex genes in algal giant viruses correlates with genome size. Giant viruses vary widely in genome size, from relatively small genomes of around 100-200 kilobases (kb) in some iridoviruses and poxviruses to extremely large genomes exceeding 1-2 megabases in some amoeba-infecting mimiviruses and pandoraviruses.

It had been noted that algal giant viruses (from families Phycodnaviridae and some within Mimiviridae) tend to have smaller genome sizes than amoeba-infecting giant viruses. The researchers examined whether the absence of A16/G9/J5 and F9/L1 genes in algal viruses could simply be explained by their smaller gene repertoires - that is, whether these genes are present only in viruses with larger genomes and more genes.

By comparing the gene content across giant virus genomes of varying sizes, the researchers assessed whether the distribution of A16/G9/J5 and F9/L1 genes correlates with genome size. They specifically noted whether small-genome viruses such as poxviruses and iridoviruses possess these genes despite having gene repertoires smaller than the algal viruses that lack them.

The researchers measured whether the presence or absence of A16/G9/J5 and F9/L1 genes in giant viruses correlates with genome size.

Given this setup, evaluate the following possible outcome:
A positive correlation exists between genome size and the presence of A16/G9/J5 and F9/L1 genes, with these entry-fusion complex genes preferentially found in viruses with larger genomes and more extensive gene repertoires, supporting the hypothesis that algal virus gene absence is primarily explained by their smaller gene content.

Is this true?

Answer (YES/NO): NO